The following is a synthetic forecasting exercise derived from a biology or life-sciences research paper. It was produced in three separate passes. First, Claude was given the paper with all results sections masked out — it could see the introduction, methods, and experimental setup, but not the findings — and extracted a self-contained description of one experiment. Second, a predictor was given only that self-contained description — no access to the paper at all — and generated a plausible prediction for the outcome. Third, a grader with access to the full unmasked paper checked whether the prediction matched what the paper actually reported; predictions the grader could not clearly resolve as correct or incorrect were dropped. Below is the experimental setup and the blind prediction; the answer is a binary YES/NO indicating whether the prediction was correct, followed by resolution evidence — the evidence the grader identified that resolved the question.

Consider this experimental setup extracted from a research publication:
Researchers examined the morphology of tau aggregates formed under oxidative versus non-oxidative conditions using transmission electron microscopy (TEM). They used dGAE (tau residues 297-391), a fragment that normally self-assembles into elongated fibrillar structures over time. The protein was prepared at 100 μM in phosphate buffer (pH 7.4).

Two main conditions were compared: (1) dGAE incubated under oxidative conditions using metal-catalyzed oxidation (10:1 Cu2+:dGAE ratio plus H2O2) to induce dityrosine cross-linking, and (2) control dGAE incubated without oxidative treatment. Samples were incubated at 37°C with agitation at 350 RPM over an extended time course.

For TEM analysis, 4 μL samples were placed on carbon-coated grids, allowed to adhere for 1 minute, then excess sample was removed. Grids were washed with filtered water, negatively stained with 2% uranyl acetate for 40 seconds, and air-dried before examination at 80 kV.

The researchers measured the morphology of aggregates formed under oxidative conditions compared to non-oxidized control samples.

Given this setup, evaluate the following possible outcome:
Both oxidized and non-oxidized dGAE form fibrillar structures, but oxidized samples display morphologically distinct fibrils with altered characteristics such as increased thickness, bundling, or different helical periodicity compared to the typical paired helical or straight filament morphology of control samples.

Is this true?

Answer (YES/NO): NO